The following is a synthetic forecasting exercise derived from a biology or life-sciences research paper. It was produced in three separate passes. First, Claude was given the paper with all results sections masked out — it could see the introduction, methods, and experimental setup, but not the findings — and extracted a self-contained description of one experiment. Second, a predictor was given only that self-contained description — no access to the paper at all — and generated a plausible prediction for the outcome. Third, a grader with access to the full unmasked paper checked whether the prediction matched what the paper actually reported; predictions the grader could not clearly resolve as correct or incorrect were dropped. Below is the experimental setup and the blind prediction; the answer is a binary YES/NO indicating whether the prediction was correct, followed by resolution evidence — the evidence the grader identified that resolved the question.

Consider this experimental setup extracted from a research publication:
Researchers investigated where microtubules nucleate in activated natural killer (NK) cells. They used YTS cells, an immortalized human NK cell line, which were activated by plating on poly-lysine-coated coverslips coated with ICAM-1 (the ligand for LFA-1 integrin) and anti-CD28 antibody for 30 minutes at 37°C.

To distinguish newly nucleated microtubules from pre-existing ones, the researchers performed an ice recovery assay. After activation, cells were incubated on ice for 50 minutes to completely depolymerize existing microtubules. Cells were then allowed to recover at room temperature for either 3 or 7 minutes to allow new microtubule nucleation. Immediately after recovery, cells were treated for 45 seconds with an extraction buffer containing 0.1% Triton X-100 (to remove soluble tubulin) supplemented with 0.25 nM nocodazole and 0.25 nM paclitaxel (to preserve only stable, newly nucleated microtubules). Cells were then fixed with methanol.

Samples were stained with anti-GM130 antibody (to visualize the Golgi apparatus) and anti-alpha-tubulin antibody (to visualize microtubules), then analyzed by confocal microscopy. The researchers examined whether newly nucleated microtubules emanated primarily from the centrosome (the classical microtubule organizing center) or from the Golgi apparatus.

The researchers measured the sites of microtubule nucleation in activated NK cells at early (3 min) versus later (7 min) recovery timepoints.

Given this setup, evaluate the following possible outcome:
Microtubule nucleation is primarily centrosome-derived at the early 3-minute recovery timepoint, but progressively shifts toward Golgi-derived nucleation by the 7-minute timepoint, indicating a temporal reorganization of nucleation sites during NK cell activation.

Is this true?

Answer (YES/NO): NO